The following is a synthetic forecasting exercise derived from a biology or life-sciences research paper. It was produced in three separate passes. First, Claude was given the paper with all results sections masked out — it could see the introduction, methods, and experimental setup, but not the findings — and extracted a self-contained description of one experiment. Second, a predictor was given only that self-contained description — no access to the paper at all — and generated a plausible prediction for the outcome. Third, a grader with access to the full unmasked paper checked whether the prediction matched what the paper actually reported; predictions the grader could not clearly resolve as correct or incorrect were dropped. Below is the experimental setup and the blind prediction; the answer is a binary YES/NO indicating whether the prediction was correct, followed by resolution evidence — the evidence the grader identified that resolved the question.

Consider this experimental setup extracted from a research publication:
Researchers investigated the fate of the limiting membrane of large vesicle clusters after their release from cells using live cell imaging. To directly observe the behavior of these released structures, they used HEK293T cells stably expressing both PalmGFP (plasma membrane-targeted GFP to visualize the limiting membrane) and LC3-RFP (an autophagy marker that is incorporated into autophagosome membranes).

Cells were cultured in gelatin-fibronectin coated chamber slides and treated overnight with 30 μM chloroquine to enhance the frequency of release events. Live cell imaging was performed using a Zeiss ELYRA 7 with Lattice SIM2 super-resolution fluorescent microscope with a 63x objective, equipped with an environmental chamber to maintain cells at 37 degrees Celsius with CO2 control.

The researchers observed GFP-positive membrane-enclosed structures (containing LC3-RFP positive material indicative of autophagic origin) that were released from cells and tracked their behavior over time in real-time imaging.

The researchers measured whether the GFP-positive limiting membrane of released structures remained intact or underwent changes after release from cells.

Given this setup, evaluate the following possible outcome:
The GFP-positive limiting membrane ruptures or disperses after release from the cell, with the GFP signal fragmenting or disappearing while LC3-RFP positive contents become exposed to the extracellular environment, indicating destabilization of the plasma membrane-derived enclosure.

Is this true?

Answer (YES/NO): YES